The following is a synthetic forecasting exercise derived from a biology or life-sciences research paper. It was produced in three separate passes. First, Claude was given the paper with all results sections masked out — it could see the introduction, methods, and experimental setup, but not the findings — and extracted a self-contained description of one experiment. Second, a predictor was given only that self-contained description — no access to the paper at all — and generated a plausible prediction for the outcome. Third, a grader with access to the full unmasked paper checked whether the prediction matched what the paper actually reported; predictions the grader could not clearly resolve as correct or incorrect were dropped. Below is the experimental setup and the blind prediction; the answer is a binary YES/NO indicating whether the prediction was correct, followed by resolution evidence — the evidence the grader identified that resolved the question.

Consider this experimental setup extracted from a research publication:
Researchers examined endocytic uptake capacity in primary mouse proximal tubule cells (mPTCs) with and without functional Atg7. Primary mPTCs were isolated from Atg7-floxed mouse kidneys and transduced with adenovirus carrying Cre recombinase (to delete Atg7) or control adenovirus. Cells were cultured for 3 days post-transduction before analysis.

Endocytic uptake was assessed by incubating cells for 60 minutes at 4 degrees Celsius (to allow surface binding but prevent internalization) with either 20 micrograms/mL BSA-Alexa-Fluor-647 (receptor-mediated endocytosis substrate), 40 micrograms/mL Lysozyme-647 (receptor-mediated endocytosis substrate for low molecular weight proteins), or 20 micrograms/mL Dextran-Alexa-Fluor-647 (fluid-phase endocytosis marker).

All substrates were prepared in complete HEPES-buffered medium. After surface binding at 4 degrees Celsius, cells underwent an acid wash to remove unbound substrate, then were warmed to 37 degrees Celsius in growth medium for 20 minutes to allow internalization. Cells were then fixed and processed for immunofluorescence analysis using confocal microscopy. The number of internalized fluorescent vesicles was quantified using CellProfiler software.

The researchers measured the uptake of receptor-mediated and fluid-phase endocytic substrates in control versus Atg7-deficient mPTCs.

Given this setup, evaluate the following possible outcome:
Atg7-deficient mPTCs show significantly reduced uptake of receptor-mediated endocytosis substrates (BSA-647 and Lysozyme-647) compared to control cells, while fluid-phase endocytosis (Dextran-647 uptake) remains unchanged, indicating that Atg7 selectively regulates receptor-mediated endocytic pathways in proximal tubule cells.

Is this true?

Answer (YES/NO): NO